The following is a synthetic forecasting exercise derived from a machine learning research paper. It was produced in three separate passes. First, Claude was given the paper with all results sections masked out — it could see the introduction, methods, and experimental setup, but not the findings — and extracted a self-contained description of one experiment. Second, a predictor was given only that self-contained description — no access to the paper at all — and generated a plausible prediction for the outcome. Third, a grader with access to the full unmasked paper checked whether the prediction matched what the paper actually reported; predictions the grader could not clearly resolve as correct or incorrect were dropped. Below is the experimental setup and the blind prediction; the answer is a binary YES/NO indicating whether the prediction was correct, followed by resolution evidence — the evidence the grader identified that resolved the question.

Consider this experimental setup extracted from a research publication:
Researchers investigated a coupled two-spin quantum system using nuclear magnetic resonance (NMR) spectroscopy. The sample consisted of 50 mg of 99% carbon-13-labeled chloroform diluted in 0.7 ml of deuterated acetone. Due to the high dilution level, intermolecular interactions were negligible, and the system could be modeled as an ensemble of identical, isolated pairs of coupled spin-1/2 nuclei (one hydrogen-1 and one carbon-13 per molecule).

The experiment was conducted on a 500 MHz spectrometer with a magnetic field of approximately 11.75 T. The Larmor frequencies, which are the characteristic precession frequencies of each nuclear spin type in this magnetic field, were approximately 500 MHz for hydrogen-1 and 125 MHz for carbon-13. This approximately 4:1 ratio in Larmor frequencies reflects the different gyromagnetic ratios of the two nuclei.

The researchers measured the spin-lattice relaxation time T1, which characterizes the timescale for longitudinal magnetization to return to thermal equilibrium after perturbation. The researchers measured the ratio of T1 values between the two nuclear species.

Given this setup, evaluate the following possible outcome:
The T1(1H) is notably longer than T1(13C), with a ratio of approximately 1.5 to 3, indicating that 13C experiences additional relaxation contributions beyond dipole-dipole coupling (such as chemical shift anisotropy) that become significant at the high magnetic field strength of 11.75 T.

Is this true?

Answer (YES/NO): NO